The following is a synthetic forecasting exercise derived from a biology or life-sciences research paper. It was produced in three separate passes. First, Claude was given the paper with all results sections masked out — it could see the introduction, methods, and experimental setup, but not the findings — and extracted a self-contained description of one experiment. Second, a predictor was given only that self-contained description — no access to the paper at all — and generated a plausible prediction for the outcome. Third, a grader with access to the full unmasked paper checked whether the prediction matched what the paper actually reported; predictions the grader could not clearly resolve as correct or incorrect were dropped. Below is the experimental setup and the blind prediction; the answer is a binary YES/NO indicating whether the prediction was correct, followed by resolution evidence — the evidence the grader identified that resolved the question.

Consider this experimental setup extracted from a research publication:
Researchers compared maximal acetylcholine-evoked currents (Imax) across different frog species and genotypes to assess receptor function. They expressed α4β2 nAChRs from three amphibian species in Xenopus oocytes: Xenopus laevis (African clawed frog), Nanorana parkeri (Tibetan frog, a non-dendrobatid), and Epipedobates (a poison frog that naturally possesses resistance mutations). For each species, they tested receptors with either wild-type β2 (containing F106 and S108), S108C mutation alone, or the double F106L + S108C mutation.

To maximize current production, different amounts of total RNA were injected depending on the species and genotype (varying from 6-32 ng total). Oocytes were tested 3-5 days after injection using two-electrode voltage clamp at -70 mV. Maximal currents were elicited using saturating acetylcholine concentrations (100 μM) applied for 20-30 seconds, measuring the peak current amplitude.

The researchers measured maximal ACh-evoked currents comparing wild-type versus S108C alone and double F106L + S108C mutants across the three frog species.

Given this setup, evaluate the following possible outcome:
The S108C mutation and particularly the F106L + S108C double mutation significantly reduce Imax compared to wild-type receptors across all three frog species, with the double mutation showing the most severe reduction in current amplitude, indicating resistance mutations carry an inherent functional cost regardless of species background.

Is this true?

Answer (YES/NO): NO